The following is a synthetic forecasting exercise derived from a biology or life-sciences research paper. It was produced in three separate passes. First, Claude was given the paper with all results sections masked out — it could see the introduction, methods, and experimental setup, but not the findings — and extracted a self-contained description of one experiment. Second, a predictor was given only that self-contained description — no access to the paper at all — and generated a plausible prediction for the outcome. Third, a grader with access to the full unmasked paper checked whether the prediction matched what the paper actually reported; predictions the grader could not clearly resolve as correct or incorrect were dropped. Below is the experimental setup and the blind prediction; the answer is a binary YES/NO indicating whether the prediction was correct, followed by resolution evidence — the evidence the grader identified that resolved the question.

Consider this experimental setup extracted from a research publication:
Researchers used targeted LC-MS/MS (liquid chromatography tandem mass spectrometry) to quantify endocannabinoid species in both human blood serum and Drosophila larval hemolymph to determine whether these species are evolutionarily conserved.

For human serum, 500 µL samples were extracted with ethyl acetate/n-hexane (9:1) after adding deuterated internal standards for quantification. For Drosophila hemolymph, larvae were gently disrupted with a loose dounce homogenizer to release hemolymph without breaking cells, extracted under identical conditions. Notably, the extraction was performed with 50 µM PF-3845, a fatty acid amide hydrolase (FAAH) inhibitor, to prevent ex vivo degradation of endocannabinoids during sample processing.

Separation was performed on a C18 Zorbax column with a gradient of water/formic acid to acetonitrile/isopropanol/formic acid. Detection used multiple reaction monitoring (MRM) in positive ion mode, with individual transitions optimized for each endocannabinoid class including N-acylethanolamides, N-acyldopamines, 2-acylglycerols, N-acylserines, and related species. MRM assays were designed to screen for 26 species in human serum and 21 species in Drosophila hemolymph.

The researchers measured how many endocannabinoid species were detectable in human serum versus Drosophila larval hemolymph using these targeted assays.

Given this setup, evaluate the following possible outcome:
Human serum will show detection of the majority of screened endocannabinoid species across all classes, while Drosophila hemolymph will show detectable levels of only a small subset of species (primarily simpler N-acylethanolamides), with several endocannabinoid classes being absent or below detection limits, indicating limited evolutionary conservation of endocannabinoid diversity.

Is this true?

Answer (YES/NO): NO